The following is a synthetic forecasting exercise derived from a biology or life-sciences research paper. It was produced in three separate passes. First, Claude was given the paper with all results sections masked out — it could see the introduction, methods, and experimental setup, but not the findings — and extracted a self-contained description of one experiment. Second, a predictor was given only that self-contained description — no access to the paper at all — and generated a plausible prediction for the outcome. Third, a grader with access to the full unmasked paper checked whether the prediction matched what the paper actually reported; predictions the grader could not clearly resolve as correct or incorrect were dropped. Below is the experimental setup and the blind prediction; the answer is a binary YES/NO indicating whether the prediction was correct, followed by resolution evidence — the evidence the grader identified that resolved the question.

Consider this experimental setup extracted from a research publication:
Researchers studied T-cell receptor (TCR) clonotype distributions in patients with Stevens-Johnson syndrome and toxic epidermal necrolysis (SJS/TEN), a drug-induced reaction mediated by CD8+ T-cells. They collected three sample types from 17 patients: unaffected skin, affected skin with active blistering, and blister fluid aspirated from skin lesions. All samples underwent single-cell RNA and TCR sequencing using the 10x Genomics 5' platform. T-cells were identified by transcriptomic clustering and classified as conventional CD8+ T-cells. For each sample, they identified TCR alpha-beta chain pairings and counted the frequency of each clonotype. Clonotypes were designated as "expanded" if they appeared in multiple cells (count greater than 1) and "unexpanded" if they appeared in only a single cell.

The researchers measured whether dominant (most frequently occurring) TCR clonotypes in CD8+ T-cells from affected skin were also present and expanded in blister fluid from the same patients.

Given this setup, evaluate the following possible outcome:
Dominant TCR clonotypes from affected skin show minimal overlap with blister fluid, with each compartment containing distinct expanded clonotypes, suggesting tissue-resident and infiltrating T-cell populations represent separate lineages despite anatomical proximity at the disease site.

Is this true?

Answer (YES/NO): NO